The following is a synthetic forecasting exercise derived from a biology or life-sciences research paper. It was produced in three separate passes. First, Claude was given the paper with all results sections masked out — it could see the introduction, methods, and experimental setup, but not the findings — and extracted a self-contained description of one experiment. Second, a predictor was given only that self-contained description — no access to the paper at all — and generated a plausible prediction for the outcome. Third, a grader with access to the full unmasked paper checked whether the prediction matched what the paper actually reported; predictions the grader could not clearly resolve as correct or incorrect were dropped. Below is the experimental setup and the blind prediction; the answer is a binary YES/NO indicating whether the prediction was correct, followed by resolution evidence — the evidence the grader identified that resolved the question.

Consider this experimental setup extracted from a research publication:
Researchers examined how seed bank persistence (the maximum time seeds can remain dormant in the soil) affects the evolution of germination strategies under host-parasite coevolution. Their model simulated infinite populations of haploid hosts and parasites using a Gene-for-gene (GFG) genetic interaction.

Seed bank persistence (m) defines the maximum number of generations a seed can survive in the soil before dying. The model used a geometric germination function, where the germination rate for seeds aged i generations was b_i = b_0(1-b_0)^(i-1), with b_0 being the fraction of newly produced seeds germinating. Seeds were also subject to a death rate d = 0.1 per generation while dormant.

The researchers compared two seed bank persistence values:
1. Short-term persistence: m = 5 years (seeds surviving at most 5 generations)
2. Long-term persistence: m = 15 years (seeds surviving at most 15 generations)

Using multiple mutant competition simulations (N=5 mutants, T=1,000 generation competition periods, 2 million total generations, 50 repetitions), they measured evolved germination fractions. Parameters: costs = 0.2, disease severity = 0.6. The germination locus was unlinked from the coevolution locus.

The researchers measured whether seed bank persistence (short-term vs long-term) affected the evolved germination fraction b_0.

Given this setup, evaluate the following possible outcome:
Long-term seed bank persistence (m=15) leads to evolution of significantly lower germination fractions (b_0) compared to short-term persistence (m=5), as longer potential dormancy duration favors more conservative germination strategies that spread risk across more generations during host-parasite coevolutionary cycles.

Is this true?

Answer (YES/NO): YES